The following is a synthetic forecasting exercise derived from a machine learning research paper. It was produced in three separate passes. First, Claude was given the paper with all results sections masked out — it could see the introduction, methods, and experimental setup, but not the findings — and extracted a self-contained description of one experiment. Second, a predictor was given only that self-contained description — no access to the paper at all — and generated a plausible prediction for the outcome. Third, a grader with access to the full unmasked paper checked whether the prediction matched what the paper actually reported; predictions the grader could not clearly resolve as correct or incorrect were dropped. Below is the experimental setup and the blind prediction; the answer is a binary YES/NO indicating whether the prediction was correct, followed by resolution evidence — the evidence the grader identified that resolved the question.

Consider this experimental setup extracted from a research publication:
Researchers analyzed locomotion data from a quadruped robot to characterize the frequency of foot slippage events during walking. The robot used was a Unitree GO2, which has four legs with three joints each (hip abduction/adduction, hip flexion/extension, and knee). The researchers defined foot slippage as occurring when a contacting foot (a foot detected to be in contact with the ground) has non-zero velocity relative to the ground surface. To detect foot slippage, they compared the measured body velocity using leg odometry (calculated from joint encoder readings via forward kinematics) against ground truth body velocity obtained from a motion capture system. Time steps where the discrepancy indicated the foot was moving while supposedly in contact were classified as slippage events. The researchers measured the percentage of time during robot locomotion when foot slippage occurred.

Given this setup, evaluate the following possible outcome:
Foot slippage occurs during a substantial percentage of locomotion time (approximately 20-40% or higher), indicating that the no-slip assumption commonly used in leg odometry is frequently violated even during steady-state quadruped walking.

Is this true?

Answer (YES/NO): NO